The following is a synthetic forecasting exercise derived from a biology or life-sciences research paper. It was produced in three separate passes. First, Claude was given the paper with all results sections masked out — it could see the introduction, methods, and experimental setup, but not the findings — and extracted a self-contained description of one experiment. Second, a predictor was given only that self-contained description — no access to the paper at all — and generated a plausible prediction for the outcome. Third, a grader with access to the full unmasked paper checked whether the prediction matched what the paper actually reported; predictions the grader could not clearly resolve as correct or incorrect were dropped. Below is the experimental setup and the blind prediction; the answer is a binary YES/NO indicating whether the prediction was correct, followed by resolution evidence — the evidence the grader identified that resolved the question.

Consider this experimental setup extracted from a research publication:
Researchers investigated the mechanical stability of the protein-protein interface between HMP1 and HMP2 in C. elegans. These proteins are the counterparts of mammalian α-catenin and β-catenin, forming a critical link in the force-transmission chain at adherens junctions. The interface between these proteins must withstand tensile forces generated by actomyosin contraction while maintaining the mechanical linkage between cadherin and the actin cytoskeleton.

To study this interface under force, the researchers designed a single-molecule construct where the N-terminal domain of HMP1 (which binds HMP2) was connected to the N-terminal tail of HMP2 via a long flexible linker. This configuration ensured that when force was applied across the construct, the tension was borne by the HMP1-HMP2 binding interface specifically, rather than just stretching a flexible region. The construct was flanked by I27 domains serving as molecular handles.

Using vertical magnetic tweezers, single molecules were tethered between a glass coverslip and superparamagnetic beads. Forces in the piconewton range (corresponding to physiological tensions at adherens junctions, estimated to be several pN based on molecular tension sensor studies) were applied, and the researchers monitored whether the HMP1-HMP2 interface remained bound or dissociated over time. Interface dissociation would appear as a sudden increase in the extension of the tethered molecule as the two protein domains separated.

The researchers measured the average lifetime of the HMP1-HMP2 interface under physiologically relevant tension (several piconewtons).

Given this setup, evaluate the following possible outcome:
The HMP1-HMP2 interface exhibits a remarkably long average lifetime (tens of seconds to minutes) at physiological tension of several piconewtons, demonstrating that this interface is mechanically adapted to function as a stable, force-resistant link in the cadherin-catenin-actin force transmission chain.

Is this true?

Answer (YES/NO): YES